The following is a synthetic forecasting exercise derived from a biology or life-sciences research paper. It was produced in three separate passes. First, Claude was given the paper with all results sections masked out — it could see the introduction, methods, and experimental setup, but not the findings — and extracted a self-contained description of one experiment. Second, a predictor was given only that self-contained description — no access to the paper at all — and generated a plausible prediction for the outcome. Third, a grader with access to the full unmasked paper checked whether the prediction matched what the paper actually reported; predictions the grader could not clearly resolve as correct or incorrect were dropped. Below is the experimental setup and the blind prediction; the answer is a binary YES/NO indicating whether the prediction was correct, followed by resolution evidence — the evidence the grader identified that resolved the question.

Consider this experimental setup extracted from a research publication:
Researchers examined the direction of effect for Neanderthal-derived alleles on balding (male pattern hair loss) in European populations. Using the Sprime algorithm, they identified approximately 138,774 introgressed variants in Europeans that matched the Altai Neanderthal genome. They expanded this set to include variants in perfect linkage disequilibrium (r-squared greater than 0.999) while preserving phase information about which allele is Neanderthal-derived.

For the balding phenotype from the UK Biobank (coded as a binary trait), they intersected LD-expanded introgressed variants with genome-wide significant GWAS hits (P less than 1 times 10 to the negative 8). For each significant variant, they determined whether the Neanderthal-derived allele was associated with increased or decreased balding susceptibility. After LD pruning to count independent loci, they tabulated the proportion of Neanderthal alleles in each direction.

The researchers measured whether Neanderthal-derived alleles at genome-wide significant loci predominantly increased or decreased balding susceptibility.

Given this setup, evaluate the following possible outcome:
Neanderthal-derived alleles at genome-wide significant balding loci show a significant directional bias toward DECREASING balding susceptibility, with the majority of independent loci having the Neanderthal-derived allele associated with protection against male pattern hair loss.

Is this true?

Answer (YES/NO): NO